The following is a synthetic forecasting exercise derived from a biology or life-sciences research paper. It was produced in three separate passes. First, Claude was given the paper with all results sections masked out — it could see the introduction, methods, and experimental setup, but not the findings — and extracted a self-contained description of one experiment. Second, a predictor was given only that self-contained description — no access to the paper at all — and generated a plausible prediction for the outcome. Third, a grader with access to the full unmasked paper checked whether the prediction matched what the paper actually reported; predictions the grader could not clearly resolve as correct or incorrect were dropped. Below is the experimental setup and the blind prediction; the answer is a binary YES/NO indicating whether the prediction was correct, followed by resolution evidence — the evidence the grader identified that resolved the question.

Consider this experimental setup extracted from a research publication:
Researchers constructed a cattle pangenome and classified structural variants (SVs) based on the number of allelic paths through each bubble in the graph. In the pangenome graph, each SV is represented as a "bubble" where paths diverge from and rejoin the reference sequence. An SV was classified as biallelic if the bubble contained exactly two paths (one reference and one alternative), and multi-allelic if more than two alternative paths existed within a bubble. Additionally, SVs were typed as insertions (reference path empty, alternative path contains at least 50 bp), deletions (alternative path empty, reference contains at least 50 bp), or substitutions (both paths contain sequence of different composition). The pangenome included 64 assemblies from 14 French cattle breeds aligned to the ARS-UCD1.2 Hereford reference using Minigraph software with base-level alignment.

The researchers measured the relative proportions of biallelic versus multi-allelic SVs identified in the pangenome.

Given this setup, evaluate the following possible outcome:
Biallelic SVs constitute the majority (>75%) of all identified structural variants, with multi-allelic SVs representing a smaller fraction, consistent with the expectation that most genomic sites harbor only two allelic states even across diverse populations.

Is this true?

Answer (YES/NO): YES